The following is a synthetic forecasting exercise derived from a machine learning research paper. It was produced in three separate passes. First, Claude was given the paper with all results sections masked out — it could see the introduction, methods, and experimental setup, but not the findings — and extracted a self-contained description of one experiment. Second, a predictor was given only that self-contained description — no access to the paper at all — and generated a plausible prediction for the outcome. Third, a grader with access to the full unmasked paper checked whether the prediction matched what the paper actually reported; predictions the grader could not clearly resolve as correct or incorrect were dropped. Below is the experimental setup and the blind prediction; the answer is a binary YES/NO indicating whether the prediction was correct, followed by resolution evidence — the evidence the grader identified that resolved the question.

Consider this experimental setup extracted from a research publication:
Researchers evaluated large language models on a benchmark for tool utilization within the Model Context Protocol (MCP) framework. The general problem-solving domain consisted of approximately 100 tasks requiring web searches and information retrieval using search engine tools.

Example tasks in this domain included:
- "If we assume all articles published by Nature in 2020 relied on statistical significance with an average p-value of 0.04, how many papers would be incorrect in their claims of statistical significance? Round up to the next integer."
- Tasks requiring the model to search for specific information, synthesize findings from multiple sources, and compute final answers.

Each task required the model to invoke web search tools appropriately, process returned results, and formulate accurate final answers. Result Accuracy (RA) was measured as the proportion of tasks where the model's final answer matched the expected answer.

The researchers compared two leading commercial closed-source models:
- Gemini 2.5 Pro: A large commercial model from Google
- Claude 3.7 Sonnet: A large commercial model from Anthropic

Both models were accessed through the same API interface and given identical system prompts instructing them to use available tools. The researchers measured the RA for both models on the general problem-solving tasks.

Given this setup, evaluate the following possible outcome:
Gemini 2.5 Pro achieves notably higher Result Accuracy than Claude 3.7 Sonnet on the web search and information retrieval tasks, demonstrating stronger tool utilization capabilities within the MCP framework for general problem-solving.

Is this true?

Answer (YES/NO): YES